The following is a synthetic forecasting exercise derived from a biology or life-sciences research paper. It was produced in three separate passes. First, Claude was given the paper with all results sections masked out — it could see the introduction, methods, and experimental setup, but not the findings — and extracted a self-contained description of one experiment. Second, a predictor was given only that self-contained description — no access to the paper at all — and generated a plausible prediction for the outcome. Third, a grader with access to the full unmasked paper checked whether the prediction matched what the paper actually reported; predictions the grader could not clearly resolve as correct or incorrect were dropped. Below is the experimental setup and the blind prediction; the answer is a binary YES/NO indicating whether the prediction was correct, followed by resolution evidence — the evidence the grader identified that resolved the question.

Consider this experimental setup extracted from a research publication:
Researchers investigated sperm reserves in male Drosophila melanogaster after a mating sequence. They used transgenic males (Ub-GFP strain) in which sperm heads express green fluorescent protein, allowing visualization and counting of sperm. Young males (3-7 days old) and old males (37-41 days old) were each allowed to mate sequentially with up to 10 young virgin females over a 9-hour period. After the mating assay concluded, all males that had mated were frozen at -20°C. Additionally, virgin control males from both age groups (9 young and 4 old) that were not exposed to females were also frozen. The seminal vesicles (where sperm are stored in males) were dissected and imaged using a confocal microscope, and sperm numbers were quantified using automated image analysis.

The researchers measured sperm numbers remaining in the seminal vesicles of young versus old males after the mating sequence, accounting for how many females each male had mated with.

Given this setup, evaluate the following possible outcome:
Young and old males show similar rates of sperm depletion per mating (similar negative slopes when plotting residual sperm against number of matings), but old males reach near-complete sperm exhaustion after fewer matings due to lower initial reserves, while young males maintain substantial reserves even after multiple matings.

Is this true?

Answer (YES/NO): NO